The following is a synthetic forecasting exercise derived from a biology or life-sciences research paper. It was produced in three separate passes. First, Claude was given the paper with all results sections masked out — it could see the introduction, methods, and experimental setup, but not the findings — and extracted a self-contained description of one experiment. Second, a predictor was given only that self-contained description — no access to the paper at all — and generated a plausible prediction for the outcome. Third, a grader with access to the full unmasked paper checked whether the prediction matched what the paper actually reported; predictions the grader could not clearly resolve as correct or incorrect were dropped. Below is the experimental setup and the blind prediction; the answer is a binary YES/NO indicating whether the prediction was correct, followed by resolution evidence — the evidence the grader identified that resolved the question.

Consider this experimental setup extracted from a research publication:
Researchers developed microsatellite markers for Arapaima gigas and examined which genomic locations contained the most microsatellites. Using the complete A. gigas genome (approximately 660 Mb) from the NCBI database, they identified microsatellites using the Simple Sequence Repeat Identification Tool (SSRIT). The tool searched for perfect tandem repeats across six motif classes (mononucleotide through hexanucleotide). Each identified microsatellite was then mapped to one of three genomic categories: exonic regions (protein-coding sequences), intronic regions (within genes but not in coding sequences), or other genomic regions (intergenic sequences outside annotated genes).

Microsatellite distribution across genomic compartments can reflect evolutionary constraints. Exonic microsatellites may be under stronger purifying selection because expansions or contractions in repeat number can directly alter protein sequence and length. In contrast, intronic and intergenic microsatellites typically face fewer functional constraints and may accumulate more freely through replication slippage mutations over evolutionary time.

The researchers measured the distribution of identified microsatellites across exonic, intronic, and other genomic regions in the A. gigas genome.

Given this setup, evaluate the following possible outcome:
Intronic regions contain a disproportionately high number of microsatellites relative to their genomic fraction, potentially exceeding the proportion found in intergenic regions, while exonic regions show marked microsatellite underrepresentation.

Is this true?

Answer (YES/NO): NO